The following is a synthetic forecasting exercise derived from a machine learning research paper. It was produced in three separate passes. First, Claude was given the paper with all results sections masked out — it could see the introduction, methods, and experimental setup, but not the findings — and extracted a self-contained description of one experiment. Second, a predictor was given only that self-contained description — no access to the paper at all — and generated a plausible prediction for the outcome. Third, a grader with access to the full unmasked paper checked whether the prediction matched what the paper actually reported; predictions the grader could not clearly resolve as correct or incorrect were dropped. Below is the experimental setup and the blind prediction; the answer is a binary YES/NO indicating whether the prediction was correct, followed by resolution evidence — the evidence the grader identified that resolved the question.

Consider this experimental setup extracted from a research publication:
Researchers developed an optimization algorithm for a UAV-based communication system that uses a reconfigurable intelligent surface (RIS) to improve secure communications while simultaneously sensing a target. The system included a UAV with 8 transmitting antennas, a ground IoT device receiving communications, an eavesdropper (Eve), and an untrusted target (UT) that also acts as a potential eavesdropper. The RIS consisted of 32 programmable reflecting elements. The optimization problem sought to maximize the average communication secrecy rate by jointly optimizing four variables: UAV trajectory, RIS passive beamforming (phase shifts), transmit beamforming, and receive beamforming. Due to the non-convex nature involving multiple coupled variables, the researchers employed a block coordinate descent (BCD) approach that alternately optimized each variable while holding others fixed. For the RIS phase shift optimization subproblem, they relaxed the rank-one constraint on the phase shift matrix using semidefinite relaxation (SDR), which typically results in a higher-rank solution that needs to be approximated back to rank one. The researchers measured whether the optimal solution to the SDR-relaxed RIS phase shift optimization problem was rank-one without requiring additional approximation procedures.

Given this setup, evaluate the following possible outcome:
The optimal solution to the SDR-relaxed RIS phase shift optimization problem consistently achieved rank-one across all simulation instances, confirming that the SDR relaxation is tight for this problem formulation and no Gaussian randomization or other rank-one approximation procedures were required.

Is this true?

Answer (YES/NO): YES